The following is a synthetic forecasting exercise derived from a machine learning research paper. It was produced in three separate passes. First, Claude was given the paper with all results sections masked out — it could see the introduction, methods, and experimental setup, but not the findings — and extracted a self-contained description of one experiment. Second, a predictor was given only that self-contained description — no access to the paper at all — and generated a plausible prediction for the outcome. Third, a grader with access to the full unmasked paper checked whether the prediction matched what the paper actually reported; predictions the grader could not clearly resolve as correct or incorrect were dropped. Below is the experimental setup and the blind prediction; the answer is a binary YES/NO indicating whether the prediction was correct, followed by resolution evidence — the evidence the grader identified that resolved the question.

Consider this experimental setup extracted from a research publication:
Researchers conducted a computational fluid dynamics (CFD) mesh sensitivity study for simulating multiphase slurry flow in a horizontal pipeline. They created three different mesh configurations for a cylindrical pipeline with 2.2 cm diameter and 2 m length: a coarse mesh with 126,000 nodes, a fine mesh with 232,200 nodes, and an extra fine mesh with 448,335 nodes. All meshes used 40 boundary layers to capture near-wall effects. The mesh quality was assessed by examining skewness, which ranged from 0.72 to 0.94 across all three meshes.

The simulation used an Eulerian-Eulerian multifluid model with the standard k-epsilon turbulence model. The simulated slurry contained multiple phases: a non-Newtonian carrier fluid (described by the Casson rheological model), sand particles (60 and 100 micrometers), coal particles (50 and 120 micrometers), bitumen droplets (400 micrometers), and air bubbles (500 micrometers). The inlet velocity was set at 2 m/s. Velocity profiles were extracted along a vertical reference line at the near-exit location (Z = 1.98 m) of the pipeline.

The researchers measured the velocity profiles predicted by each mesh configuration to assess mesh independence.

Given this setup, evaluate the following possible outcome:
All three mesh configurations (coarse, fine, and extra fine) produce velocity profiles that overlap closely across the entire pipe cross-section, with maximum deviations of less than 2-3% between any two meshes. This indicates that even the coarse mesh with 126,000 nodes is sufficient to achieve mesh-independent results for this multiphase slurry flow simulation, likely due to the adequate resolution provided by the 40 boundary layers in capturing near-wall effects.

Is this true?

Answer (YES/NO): NO